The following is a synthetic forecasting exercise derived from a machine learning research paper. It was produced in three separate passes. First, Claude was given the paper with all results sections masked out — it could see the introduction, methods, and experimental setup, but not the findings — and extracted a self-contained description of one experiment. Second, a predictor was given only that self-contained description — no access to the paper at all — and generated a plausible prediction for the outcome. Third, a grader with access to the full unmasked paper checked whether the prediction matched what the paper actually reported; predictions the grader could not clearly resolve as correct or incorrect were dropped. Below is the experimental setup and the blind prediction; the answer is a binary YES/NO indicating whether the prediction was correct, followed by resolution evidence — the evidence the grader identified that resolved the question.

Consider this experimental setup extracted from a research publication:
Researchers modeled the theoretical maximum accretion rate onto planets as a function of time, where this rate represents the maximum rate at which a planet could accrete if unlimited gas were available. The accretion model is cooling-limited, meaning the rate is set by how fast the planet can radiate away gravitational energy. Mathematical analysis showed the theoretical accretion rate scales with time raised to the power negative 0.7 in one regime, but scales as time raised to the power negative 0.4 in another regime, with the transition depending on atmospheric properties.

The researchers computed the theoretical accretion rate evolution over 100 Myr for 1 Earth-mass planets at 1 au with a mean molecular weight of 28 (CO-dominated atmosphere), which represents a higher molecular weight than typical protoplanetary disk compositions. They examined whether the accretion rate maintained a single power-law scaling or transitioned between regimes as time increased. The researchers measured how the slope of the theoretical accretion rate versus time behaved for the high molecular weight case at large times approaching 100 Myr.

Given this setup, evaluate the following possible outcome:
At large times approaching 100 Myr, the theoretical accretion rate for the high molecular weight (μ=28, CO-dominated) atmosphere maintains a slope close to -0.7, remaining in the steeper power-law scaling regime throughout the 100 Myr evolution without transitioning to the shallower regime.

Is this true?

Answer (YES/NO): NO